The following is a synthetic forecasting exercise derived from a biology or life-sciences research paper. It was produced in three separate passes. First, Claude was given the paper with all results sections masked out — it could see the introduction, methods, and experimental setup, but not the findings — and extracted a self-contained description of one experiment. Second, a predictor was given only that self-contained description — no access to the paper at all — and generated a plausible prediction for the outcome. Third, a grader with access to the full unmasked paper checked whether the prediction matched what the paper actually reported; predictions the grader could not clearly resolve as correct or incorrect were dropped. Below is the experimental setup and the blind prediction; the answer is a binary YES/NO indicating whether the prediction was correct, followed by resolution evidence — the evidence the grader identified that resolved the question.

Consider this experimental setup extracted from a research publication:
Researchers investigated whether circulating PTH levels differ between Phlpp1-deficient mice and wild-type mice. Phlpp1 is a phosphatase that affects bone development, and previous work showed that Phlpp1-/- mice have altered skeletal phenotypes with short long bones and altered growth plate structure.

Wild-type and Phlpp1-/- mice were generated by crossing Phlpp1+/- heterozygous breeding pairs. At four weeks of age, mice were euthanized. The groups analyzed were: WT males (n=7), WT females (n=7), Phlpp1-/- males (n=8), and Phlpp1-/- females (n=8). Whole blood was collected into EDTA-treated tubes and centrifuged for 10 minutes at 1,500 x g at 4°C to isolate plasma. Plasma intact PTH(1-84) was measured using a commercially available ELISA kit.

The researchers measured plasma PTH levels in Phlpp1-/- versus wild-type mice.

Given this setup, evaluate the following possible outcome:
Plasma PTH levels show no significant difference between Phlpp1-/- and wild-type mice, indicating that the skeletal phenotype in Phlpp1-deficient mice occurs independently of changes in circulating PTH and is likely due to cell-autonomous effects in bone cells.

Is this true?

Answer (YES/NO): YES